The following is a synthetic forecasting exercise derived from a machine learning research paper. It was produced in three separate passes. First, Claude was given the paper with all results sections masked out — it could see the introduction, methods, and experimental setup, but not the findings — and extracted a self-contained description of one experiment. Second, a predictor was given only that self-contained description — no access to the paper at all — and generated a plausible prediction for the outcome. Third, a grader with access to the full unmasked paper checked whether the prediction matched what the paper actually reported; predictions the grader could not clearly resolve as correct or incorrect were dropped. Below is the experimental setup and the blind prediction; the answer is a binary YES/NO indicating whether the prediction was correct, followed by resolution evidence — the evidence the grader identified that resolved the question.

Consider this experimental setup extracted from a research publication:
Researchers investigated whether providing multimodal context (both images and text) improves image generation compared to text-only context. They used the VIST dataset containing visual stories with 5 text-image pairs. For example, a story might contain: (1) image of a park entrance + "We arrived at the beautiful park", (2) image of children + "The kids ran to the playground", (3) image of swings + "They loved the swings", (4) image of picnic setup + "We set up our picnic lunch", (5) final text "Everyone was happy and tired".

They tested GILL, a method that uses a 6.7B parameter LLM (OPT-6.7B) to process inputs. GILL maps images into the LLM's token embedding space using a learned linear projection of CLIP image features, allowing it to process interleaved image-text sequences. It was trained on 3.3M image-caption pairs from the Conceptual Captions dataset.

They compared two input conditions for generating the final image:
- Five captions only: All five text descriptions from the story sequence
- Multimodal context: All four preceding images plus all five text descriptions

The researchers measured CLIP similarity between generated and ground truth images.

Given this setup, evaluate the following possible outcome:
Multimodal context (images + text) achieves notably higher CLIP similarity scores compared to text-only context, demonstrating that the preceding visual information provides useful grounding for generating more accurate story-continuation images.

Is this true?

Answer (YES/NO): YES